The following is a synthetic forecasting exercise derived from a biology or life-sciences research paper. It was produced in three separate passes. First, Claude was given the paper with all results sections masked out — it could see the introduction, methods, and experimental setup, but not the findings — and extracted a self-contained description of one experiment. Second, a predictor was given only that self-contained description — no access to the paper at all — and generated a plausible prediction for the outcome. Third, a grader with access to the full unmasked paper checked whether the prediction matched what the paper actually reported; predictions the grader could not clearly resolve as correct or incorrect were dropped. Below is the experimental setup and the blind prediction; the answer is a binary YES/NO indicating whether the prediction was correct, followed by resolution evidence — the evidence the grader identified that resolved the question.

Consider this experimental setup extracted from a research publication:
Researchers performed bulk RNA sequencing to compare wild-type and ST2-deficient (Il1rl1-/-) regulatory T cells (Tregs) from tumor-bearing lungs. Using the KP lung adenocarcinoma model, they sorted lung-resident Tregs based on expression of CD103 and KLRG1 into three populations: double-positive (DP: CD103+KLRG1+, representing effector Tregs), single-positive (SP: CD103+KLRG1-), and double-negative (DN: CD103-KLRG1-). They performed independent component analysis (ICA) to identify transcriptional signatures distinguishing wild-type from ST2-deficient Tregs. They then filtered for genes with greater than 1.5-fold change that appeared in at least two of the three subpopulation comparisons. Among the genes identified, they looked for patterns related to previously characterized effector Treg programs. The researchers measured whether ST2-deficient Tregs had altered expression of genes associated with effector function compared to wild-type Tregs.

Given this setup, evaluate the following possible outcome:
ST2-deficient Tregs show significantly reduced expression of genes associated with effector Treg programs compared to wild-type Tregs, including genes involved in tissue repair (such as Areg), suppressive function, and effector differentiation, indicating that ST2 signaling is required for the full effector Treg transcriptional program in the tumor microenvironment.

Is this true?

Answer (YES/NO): YES